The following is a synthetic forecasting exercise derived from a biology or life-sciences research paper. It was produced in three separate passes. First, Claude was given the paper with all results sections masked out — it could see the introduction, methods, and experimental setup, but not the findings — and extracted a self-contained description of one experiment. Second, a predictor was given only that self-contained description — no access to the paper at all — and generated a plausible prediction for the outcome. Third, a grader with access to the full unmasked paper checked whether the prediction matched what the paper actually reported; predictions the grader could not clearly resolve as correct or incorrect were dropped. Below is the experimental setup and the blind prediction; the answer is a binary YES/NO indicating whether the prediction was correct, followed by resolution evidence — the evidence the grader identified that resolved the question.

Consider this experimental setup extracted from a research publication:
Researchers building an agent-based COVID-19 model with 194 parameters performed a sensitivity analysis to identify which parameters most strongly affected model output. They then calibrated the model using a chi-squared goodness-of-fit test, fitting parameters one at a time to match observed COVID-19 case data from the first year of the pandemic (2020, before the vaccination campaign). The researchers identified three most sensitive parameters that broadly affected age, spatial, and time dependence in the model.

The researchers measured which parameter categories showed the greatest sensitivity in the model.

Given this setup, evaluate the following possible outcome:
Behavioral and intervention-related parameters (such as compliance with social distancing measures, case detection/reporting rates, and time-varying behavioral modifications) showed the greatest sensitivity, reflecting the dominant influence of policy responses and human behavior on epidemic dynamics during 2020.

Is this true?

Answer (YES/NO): NO